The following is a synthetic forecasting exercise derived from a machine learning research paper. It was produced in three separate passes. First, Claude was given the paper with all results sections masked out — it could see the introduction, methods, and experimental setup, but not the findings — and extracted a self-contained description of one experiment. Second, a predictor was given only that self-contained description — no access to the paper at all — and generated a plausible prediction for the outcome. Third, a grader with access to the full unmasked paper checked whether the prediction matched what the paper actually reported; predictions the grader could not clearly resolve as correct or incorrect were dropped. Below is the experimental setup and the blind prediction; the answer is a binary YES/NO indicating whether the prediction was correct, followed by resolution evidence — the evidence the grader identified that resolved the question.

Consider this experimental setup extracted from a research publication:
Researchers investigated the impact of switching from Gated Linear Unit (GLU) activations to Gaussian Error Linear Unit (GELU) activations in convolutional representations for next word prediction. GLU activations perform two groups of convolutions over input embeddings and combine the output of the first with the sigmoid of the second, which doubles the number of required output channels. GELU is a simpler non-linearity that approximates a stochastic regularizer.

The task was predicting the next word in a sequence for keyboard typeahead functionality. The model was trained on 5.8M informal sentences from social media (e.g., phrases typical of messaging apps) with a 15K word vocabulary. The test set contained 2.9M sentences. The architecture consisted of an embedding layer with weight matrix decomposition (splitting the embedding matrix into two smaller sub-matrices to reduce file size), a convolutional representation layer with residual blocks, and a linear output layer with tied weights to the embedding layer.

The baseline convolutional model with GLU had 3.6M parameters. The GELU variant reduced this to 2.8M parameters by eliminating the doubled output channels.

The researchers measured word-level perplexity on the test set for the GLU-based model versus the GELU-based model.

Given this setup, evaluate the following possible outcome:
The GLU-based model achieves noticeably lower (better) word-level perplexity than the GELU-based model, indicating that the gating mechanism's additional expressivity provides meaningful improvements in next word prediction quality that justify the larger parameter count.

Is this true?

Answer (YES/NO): NO